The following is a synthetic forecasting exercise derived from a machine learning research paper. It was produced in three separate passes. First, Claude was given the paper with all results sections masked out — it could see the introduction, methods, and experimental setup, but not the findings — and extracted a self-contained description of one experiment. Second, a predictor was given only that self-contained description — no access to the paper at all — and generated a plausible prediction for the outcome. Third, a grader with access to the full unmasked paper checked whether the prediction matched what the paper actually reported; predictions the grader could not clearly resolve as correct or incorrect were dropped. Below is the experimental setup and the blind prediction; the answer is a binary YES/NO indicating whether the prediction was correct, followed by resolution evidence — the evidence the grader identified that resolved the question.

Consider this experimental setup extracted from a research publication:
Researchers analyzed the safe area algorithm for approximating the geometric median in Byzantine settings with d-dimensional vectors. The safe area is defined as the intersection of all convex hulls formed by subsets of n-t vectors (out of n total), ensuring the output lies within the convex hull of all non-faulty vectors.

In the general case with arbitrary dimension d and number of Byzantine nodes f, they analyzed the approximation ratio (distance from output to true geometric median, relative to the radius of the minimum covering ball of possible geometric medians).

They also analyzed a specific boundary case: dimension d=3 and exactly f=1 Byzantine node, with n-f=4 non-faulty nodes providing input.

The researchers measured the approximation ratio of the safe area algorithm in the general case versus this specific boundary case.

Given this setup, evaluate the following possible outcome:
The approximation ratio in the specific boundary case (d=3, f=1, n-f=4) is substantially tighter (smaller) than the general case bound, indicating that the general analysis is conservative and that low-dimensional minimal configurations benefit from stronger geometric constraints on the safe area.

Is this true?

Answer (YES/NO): YES